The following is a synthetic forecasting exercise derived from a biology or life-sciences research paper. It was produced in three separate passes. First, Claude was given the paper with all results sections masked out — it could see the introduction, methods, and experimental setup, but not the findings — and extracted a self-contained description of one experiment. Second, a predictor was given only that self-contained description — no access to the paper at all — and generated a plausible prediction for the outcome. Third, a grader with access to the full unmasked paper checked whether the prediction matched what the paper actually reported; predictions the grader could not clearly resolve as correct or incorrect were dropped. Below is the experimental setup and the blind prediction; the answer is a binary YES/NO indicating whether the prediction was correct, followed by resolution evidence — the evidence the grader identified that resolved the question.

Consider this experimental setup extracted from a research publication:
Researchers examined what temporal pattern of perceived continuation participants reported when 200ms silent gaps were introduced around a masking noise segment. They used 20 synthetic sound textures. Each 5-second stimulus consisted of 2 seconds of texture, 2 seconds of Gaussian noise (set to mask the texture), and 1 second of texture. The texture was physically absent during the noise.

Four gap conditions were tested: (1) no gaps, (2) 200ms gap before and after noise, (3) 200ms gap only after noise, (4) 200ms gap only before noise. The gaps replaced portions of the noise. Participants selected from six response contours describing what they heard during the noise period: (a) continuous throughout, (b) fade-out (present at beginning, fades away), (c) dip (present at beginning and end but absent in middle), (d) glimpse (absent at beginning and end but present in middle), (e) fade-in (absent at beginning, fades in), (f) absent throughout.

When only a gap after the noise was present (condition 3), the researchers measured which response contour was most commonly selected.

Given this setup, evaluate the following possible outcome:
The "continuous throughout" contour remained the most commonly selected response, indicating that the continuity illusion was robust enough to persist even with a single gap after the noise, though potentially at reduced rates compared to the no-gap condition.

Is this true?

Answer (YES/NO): YES